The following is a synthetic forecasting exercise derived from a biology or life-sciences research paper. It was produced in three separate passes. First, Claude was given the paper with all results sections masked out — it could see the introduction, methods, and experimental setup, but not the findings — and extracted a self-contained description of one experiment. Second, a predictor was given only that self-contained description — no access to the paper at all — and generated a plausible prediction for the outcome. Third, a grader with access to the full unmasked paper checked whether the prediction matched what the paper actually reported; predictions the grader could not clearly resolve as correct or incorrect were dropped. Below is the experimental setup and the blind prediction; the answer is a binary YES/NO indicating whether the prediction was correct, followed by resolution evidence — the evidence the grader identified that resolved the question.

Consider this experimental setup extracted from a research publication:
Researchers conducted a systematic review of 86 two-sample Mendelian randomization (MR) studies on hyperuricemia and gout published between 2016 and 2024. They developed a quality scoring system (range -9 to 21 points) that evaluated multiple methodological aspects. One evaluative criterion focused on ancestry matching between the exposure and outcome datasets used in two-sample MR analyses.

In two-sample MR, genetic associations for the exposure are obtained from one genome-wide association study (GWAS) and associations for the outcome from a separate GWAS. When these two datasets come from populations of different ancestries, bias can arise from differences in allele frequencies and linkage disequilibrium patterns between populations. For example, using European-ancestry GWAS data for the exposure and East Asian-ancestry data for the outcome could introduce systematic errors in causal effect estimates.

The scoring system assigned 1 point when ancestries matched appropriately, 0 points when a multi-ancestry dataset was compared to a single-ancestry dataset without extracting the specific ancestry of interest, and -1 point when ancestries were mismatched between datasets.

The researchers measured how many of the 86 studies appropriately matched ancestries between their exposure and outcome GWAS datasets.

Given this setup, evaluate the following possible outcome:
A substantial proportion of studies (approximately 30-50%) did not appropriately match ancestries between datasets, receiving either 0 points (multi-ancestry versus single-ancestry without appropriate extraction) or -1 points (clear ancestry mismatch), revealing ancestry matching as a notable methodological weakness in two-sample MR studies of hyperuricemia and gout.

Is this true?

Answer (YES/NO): NO